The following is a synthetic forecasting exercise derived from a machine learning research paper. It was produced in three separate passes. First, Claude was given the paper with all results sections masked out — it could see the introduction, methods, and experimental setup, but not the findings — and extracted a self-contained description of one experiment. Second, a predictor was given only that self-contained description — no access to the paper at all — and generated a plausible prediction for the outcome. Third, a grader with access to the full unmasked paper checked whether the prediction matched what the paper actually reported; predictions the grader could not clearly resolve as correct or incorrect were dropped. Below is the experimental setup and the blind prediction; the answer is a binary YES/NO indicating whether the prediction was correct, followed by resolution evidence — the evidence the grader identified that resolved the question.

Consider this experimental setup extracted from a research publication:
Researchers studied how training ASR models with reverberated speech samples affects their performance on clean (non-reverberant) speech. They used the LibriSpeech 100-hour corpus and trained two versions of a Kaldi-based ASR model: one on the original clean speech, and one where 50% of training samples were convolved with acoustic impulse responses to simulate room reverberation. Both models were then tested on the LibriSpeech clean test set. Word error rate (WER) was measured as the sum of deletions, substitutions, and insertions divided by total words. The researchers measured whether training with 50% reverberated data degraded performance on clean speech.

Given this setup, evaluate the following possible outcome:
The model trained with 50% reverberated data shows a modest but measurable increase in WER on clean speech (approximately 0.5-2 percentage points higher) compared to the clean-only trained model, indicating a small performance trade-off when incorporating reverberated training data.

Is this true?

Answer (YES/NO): YES